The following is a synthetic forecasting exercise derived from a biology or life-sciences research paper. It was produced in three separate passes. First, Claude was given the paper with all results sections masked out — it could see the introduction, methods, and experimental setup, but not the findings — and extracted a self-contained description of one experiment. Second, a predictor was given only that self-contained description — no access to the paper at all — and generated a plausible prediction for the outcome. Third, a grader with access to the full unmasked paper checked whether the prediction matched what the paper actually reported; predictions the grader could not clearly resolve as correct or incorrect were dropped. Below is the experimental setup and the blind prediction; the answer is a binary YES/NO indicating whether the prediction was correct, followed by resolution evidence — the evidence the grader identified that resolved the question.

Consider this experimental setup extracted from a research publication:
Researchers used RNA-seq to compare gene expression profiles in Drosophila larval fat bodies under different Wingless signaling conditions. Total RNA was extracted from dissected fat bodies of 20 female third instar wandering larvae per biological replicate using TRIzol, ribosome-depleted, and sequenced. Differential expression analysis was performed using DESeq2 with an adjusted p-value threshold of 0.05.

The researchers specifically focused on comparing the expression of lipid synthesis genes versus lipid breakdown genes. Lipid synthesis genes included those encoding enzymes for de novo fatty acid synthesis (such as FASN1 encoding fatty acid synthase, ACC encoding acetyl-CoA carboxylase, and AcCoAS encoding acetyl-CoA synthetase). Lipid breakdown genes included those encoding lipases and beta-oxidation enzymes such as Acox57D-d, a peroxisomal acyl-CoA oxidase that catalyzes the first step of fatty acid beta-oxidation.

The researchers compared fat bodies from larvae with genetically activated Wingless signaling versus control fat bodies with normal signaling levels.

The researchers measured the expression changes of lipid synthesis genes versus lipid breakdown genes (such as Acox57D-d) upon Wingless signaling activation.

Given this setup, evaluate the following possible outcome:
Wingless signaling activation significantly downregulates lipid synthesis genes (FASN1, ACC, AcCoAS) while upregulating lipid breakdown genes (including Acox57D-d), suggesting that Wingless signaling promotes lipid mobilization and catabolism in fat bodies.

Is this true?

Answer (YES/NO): NO